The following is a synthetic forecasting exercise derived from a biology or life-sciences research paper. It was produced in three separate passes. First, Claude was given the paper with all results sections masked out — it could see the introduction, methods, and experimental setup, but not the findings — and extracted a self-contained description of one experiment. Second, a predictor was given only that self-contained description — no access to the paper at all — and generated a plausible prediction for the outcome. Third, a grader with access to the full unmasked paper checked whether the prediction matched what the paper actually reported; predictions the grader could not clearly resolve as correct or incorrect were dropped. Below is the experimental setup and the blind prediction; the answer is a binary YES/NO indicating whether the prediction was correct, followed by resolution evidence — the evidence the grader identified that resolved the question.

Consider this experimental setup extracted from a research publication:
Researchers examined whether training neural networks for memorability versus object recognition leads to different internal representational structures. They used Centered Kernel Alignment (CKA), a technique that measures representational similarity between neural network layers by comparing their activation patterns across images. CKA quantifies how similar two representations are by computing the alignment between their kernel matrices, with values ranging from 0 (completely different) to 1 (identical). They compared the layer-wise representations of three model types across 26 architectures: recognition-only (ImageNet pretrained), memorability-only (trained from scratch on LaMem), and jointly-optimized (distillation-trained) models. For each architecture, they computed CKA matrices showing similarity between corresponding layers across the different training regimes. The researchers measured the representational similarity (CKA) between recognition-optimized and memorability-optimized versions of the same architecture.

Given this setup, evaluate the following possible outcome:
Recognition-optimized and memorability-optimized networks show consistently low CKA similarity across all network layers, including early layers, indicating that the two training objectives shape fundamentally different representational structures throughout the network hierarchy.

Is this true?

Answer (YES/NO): NO